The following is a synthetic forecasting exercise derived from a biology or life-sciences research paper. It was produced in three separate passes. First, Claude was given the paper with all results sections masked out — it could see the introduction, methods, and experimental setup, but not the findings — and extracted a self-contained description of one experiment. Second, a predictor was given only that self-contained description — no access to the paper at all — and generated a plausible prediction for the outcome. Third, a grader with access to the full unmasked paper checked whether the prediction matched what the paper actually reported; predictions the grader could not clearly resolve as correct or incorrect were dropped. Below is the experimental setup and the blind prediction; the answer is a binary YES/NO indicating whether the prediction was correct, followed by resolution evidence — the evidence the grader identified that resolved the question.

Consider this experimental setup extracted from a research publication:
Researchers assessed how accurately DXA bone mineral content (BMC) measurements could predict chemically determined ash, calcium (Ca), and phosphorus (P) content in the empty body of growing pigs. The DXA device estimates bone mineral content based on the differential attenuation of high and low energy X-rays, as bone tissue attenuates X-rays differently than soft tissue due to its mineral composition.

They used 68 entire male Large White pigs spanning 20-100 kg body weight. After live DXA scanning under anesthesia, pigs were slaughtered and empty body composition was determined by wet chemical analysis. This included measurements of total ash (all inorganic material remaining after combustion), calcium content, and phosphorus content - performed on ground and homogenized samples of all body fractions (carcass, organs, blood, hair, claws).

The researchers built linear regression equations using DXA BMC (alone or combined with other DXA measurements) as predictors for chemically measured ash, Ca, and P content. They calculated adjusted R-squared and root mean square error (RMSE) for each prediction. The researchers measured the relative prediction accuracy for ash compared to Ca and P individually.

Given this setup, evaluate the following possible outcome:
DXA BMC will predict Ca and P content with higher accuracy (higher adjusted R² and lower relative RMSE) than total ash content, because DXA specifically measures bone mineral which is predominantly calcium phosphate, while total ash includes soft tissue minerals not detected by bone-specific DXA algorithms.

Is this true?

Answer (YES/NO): NO